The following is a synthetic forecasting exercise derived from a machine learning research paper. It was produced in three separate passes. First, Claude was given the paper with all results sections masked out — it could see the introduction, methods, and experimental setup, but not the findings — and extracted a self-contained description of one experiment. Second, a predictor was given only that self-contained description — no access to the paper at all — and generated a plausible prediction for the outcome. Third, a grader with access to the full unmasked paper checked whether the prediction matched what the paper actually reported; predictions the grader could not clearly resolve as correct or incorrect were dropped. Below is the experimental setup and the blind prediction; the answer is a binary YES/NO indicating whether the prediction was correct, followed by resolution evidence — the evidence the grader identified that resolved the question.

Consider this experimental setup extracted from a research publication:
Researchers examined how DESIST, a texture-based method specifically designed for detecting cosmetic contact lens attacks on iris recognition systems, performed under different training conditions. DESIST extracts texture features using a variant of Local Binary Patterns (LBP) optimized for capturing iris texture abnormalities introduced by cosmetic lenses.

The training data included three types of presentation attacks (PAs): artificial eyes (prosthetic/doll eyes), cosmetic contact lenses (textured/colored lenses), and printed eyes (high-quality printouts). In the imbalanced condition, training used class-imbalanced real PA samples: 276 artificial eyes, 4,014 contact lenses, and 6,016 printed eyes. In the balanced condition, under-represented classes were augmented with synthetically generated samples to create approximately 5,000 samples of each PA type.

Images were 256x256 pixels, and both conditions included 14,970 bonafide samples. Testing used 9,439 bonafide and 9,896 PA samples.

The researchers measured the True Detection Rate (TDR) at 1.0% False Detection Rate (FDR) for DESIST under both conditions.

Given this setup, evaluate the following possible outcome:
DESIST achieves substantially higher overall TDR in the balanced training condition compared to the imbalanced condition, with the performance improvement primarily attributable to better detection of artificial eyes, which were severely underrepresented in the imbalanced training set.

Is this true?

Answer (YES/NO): NO